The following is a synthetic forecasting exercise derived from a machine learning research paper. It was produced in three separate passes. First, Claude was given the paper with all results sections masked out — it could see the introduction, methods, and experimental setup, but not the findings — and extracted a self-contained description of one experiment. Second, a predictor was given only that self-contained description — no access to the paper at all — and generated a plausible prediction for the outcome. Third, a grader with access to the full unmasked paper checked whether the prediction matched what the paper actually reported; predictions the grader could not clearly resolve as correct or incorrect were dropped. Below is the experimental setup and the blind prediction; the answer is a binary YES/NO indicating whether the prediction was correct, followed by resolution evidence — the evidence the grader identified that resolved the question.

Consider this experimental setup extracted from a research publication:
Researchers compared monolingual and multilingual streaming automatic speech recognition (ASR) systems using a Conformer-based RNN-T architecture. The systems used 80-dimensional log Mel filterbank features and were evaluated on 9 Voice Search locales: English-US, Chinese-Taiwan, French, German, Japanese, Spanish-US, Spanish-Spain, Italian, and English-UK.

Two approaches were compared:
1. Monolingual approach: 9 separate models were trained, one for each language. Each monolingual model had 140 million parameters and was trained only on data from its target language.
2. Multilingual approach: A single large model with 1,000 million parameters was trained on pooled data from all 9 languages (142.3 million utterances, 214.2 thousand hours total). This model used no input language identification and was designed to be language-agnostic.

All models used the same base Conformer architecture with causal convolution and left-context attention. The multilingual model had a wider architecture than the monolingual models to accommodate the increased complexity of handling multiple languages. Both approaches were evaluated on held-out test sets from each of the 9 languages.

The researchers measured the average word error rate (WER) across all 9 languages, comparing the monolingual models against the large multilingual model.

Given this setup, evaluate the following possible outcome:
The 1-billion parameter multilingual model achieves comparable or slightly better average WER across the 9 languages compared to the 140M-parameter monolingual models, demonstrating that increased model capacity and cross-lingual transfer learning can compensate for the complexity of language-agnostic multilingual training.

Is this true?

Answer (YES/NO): YES